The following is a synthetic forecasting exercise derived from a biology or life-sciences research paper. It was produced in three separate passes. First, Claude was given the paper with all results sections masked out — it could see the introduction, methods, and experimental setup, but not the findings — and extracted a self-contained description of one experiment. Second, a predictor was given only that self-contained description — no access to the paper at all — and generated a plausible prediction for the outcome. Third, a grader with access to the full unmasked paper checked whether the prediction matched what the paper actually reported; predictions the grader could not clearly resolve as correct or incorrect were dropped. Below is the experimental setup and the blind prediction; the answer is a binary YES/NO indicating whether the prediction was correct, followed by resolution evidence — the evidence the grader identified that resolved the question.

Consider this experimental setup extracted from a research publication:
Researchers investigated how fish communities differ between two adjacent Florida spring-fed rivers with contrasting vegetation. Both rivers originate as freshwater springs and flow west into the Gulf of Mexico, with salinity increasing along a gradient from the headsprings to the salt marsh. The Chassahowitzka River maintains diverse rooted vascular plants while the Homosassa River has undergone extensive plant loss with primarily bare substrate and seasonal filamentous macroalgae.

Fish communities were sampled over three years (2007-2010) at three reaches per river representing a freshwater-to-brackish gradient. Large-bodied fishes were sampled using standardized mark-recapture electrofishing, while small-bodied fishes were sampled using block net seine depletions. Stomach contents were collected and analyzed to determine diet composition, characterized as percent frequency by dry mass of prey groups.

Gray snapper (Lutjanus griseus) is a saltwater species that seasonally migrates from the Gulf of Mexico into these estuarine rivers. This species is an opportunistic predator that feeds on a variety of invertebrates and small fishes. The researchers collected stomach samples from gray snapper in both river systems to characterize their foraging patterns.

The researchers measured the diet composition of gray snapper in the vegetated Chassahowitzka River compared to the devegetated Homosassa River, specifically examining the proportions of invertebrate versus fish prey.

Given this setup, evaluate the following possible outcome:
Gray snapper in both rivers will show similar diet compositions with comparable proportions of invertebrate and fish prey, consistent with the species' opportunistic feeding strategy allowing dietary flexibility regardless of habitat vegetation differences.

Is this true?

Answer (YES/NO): NO